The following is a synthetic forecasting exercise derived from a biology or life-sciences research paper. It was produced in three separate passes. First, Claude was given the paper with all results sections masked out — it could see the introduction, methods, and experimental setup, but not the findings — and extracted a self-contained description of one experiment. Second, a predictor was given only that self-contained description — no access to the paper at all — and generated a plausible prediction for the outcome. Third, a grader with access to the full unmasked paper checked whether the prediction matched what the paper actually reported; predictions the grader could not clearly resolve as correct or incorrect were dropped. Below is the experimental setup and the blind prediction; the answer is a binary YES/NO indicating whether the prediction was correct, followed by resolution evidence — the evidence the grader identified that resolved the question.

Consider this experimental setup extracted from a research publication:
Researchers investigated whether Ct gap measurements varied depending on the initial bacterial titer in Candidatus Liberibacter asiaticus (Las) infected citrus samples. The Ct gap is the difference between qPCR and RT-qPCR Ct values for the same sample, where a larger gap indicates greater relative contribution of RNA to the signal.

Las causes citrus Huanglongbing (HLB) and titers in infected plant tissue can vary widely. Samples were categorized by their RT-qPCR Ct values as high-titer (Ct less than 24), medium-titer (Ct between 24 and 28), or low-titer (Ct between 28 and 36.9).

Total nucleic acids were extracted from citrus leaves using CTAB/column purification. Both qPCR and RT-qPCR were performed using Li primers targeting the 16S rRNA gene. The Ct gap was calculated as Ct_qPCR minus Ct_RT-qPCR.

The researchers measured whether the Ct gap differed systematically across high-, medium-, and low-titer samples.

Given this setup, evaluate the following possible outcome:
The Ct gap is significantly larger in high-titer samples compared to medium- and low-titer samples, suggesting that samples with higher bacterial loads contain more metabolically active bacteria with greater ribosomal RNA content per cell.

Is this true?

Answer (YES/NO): NO